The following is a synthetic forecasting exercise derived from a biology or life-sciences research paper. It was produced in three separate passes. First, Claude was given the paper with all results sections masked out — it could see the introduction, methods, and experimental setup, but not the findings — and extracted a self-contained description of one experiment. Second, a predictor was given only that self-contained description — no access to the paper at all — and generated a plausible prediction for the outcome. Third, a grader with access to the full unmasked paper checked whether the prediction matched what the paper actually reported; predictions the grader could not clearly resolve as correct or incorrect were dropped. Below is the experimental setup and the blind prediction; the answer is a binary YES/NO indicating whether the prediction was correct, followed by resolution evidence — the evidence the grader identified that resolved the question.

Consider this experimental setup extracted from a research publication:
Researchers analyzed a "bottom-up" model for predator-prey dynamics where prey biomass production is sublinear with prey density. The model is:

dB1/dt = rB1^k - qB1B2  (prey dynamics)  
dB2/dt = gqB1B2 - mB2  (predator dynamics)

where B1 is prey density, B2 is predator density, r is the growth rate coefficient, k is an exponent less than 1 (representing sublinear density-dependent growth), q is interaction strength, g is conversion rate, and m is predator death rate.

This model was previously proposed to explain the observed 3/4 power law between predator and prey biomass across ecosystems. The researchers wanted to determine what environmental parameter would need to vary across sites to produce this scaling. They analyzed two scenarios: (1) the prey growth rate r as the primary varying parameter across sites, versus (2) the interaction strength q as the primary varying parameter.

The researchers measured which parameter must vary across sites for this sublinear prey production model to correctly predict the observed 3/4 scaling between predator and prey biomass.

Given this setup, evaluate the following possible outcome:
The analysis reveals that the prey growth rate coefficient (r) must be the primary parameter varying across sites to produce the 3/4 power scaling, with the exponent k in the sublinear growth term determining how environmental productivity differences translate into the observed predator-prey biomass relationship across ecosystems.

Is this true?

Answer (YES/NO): NO